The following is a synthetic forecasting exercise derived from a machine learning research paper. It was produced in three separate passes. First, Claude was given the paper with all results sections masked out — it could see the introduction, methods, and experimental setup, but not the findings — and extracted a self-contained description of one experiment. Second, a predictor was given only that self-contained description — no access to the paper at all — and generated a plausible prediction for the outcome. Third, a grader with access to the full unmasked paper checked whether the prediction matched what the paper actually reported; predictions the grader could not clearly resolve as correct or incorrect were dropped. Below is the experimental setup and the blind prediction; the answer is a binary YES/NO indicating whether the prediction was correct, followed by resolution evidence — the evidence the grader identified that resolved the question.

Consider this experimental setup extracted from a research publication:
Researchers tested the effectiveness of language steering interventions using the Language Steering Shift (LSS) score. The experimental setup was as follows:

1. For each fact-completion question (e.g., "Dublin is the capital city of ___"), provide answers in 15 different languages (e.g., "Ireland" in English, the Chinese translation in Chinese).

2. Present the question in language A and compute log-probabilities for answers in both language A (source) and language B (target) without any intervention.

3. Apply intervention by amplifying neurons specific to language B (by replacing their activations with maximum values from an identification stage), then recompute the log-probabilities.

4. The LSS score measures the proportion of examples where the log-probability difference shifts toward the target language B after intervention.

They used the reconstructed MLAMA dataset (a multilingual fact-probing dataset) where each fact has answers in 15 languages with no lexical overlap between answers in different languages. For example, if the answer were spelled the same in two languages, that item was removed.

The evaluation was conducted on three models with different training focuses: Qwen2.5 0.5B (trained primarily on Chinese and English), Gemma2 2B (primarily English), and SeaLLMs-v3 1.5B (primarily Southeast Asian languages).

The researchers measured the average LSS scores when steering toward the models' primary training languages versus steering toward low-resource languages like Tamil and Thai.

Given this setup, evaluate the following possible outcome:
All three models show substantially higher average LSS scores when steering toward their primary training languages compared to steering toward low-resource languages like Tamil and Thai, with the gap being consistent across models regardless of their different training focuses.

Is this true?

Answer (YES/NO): NO